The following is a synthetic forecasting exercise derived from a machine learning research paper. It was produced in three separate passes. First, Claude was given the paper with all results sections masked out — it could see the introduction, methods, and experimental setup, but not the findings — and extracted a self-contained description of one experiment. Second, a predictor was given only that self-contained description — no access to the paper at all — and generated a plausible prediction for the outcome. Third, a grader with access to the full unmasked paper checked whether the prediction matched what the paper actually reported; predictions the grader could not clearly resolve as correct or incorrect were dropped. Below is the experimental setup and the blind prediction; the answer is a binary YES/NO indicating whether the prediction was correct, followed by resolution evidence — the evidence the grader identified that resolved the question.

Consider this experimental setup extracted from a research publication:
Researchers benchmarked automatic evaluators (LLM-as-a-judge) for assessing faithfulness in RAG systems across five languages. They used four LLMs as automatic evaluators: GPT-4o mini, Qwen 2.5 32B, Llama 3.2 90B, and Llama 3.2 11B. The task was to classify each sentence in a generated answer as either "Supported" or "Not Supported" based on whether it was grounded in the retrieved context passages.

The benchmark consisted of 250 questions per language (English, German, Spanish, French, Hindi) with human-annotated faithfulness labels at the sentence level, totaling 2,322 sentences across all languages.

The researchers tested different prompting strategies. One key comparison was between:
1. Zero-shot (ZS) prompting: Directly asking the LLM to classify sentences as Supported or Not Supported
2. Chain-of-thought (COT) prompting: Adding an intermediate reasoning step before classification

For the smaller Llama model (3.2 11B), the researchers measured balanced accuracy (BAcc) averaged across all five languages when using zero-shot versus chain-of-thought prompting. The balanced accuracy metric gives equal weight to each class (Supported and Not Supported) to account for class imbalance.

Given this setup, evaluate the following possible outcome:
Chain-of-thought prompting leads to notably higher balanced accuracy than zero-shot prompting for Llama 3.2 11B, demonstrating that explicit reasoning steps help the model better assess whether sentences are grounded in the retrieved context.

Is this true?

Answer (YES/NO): YES